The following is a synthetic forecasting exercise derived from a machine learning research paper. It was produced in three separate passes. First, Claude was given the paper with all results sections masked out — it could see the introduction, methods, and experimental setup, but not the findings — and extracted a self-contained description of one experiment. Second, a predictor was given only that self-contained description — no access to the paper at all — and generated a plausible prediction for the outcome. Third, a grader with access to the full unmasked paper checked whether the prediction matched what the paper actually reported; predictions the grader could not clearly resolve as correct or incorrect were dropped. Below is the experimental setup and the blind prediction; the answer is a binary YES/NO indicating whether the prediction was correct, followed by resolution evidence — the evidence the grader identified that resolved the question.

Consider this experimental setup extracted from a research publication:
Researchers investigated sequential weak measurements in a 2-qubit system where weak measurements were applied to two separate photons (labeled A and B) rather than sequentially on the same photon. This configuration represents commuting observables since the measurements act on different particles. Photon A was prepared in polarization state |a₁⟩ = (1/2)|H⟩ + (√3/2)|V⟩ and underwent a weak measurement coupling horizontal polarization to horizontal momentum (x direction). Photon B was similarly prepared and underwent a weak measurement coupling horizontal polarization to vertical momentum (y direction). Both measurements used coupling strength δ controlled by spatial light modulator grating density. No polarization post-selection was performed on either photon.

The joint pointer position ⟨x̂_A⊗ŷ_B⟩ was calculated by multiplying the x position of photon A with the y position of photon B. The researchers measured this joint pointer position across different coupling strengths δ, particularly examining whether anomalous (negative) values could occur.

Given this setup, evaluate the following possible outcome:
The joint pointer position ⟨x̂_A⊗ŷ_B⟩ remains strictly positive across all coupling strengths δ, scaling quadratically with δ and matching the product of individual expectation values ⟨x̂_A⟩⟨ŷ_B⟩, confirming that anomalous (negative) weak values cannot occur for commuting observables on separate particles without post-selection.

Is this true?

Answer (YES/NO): YES